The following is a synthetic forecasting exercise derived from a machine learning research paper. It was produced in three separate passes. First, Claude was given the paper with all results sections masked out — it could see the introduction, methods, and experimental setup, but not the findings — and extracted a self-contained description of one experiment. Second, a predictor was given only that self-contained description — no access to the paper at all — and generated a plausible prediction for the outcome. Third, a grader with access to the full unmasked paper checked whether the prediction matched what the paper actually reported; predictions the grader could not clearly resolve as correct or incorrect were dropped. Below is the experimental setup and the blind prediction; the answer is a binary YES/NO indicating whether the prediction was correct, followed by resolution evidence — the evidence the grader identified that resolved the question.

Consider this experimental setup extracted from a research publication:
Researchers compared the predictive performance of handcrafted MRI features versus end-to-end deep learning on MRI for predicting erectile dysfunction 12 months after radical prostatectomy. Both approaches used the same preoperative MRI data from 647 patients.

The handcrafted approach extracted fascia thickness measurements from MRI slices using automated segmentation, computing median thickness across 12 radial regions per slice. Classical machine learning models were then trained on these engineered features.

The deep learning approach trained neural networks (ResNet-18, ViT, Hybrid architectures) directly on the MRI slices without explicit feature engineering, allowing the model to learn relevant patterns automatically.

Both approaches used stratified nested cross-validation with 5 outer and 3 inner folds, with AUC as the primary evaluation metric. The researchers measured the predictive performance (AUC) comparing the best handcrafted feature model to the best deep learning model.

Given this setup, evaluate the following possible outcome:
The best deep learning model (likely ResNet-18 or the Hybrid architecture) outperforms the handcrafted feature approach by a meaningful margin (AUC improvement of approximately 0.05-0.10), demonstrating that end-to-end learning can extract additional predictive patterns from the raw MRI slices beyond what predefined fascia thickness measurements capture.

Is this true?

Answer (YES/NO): NO